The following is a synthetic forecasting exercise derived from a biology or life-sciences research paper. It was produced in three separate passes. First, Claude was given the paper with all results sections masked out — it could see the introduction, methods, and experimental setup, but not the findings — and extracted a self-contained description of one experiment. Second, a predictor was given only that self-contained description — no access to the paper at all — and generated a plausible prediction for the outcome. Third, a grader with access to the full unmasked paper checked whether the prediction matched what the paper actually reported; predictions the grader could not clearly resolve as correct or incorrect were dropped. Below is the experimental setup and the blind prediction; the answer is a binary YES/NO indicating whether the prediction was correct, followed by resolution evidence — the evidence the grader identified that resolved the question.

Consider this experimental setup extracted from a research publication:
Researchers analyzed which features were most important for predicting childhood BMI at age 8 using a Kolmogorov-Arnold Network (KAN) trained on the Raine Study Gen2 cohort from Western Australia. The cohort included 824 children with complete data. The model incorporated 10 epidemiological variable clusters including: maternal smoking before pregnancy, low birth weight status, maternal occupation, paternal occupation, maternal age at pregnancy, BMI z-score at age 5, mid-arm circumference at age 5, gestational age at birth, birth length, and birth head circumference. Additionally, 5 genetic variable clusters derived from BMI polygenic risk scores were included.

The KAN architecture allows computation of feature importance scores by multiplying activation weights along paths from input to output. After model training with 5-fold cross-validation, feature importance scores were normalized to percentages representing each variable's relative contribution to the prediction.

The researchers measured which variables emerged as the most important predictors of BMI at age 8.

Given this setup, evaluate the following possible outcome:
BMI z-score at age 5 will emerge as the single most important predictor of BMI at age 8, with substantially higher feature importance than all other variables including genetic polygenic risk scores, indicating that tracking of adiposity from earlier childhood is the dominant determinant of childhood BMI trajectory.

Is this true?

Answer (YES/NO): YES